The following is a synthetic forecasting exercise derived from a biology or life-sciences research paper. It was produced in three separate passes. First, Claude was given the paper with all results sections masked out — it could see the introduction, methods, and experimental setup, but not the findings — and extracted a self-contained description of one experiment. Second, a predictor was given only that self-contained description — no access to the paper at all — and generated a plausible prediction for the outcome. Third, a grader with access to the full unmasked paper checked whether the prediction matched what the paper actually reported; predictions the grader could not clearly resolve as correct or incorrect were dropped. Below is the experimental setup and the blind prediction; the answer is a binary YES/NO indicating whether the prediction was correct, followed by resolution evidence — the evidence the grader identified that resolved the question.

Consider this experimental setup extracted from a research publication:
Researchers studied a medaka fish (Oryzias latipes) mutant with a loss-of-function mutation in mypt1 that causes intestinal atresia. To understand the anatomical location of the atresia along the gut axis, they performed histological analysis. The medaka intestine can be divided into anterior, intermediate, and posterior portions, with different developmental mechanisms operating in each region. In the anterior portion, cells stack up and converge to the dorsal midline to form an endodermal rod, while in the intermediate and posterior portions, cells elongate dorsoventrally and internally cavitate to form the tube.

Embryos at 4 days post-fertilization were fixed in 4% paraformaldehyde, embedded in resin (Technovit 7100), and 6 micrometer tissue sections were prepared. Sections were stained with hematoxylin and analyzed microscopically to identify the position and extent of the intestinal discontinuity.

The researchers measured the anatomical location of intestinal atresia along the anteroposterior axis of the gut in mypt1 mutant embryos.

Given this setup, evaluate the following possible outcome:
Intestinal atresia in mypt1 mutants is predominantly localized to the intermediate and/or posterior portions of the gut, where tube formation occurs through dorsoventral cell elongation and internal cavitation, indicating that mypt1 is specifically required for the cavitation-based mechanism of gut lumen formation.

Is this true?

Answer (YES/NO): NO